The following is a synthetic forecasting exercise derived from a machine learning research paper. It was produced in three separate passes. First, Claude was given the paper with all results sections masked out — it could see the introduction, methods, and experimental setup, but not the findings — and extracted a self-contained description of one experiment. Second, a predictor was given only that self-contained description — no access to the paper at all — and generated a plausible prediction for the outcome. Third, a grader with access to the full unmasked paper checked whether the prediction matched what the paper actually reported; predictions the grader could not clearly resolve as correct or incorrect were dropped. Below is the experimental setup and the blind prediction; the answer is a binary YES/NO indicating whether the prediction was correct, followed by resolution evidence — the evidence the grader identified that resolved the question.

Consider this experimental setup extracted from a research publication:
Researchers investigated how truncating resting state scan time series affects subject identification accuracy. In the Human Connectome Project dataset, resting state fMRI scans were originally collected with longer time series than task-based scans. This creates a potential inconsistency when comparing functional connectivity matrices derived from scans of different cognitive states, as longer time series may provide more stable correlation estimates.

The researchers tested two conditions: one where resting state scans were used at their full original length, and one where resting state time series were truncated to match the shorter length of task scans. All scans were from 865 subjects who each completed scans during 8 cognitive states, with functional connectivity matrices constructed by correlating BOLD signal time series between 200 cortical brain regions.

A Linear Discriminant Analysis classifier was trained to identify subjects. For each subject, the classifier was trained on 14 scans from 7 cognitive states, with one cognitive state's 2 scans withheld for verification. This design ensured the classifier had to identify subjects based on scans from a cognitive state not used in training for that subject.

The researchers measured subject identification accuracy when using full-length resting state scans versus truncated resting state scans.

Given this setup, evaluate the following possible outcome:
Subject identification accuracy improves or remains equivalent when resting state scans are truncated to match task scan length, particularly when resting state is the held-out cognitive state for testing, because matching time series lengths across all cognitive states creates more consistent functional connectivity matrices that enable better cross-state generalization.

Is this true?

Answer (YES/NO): NO